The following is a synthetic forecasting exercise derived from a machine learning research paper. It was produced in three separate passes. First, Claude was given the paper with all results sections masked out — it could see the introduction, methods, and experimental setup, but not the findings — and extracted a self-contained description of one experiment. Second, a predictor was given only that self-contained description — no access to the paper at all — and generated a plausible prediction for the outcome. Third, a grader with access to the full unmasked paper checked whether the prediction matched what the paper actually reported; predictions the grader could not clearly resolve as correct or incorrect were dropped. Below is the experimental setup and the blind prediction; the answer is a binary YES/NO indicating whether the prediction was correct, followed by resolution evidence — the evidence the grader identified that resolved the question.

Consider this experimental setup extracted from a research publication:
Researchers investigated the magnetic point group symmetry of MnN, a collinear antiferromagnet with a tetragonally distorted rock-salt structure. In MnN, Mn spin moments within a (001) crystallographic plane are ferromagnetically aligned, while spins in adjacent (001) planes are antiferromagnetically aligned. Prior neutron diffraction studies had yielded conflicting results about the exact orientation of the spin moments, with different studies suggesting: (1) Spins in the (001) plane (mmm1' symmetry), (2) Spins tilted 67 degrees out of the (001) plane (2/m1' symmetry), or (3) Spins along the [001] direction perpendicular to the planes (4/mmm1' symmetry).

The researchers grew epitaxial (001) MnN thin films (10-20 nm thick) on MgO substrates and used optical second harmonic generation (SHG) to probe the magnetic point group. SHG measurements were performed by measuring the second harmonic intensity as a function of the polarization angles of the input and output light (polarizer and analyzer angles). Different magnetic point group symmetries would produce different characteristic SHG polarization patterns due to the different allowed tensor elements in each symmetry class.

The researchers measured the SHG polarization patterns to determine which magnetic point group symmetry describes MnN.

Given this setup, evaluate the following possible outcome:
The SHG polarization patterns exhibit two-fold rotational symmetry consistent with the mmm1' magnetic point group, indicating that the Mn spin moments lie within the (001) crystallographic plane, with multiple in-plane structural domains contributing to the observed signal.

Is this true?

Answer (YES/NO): NO